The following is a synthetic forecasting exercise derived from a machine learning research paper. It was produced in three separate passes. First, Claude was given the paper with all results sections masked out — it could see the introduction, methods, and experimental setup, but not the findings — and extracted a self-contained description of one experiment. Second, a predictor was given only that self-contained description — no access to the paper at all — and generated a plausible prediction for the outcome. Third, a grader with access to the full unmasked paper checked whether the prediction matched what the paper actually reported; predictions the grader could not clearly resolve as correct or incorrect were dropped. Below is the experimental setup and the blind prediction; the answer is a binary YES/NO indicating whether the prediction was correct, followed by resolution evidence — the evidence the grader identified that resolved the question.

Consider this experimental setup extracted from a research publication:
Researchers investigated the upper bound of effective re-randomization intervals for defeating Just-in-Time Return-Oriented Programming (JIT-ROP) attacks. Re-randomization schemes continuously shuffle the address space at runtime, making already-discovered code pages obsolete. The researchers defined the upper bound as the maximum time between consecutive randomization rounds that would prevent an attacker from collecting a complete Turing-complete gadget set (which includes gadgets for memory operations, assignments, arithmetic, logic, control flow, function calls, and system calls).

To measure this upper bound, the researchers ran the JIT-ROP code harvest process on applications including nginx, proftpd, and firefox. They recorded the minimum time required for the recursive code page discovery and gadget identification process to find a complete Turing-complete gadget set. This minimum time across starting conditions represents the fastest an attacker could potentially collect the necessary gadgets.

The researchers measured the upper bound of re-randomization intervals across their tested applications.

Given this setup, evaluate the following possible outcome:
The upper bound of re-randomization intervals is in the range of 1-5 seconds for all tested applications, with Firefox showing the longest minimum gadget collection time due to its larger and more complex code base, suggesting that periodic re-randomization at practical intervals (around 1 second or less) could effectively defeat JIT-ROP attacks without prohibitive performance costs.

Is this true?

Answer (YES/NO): NO